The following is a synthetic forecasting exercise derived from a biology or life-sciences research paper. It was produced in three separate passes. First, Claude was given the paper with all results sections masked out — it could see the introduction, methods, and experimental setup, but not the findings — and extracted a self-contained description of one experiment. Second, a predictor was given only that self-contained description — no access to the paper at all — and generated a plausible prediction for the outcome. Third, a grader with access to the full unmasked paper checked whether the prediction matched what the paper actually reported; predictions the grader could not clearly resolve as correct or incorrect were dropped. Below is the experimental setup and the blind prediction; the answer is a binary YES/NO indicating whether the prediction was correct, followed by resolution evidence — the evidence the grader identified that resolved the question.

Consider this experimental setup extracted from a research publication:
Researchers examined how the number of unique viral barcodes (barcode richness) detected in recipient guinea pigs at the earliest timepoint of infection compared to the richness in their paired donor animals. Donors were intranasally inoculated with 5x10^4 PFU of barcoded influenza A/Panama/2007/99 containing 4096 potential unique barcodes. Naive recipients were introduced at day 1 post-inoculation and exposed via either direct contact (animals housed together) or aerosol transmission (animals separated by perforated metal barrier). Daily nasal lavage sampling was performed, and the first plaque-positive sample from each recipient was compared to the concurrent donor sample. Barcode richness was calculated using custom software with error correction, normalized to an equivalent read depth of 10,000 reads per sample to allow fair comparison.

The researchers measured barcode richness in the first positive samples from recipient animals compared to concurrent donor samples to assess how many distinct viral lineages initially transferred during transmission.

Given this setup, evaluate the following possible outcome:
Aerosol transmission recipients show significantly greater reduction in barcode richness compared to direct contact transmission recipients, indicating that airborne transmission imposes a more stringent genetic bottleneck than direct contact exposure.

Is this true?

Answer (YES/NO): NO